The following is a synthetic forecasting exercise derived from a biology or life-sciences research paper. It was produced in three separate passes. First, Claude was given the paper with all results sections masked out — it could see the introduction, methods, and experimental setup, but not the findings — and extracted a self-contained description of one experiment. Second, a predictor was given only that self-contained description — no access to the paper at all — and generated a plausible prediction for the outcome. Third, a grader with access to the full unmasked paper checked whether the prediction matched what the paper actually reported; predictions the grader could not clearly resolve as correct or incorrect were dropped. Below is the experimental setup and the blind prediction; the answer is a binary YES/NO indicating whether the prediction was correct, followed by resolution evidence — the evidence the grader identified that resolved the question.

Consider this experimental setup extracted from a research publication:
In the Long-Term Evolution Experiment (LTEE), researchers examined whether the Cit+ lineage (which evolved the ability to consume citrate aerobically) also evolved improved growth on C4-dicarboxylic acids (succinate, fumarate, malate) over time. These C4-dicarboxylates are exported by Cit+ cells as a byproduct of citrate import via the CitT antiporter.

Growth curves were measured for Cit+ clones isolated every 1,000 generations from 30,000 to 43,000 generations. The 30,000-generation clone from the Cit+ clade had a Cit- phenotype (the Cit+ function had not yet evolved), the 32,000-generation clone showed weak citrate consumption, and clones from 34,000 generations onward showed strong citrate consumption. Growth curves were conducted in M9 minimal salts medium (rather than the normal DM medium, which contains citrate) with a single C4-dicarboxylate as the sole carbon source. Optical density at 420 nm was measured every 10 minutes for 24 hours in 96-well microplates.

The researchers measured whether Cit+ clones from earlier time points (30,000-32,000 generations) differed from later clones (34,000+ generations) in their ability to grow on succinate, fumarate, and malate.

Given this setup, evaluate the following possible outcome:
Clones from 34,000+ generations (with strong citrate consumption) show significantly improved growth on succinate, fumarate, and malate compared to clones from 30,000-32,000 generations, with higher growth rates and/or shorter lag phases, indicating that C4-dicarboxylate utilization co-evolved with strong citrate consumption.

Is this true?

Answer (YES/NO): NO